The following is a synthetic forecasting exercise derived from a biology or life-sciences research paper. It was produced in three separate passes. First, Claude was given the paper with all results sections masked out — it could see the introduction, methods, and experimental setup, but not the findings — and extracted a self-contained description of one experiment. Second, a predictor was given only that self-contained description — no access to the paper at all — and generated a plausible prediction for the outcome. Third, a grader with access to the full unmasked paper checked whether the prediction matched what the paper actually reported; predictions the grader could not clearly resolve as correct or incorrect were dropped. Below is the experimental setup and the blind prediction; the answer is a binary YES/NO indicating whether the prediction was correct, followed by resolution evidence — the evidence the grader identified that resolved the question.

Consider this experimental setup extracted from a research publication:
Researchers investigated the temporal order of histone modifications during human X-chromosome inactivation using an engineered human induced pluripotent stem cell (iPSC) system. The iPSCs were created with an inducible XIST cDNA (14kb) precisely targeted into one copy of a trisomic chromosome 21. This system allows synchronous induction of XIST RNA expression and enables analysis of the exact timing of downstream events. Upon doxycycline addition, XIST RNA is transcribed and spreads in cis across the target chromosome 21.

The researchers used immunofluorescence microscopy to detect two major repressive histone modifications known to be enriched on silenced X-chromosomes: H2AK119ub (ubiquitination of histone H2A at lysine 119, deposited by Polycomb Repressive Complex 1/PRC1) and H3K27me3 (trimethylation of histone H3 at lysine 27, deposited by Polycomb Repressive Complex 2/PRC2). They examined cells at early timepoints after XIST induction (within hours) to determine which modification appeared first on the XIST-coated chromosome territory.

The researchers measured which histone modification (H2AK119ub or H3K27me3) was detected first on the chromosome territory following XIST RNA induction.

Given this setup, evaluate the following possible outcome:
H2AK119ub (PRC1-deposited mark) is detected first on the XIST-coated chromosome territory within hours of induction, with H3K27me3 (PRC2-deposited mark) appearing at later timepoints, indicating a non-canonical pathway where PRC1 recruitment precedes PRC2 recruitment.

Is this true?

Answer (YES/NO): YES